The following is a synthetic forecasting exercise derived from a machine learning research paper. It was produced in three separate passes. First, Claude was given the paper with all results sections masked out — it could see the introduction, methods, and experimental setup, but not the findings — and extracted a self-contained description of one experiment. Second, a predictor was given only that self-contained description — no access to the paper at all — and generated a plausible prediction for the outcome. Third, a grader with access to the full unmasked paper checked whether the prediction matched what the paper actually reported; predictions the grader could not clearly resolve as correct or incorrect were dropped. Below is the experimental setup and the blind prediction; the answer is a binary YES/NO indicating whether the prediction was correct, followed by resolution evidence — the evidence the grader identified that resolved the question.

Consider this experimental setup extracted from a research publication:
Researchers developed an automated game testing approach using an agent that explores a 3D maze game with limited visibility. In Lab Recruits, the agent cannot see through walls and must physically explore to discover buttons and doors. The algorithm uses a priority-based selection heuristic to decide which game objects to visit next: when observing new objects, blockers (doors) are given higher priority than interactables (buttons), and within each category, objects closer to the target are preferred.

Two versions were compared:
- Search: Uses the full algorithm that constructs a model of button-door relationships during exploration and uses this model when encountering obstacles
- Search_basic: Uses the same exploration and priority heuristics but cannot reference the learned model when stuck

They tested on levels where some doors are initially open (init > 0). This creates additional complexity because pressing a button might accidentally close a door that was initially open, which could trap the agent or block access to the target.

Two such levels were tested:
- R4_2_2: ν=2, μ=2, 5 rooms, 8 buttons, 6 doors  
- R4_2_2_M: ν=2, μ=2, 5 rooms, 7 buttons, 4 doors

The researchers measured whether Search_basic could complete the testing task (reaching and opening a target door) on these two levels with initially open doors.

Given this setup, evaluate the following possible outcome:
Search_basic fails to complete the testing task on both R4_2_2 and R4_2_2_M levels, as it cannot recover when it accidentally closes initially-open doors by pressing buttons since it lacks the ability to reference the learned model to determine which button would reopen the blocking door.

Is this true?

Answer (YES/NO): NO